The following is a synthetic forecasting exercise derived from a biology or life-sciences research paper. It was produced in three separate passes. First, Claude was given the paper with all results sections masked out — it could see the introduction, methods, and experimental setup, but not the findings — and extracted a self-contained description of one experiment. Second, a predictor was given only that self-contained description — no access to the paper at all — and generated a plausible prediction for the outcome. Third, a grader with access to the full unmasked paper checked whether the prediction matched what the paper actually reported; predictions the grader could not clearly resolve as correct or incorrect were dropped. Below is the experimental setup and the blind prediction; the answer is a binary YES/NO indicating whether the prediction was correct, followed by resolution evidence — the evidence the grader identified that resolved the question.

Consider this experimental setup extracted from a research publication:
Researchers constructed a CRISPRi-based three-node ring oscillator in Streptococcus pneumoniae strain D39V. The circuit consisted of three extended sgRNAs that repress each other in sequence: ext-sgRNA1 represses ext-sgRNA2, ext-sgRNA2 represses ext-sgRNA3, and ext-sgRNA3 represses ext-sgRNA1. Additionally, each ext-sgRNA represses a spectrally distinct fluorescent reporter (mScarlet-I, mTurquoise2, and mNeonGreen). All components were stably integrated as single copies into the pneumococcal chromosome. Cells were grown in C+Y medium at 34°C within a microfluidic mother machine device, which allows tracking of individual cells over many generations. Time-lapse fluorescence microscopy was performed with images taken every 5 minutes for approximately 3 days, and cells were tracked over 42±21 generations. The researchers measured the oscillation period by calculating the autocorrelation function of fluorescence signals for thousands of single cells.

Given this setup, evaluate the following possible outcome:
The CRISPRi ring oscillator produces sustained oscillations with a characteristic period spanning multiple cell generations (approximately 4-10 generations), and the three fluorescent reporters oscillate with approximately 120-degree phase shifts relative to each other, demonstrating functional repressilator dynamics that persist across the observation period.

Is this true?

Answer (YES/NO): NO